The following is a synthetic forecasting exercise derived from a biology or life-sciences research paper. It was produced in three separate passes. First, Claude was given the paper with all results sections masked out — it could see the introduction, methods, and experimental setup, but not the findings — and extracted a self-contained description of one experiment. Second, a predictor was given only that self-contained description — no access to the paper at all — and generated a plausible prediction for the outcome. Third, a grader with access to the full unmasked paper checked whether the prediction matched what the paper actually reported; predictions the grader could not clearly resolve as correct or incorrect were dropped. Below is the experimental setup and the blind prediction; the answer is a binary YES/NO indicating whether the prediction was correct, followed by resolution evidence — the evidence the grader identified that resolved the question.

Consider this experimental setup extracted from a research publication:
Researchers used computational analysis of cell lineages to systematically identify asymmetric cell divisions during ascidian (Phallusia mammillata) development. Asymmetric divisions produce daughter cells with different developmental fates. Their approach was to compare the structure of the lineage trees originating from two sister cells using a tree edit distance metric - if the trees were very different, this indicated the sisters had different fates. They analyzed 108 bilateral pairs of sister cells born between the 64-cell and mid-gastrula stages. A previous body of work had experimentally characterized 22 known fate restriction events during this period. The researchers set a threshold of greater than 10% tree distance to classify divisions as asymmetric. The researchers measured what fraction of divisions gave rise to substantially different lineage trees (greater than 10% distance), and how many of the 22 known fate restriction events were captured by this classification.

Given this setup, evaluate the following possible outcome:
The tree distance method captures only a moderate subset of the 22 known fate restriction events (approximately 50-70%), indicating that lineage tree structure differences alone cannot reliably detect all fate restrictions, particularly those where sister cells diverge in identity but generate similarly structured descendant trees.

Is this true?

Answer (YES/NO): NO